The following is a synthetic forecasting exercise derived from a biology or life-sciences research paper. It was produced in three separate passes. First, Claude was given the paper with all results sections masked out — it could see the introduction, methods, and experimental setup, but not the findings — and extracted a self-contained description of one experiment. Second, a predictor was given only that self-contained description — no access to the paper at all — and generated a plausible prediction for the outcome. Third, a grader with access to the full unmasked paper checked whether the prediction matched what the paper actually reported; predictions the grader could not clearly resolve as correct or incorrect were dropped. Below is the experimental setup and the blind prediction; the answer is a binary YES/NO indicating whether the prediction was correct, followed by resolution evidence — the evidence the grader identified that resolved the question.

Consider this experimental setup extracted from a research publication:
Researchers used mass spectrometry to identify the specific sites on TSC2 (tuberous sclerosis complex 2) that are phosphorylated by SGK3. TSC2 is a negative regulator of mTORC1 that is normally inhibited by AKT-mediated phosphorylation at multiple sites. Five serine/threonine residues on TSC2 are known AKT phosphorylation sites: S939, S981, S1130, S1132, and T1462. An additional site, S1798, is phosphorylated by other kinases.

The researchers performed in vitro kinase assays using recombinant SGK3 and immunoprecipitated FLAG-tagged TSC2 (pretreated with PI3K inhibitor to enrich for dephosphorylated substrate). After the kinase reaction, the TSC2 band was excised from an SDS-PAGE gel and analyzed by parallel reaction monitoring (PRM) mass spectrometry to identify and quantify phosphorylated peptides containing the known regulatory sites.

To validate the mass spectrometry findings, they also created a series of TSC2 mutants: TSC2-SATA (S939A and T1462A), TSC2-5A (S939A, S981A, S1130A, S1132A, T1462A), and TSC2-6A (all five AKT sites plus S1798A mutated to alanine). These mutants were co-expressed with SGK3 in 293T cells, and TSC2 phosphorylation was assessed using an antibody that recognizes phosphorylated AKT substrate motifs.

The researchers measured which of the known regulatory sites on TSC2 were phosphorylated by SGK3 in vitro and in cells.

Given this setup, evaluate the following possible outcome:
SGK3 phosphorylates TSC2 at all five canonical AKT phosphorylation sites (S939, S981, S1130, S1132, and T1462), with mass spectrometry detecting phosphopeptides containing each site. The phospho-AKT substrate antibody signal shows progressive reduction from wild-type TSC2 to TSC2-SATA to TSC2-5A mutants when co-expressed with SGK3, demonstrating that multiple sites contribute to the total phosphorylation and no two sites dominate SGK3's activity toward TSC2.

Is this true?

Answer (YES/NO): NO